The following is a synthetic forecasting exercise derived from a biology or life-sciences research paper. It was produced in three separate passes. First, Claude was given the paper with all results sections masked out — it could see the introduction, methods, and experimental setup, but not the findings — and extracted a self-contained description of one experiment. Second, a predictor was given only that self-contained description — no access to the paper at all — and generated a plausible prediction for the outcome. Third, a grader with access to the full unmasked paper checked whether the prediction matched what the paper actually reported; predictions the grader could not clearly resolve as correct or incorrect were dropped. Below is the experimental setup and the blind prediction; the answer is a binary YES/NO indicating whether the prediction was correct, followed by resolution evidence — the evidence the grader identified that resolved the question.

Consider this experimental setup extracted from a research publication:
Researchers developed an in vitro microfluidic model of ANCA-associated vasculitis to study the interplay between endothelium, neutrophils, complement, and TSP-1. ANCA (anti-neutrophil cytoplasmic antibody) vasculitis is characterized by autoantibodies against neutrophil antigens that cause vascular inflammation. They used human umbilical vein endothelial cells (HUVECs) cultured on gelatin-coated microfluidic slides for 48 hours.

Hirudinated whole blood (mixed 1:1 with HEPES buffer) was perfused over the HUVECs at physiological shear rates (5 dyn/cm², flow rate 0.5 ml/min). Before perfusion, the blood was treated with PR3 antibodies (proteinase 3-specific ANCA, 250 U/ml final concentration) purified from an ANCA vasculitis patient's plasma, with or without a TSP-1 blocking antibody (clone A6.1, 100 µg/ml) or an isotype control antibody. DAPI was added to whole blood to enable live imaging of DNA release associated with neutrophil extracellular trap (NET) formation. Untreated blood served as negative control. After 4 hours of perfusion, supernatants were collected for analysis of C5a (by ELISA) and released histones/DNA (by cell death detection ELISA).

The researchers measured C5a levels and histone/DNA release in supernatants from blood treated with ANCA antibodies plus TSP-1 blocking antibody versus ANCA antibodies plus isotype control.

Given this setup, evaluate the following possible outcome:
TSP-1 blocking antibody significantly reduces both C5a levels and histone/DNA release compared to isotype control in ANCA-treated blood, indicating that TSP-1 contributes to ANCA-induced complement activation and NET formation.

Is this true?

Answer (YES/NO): NO